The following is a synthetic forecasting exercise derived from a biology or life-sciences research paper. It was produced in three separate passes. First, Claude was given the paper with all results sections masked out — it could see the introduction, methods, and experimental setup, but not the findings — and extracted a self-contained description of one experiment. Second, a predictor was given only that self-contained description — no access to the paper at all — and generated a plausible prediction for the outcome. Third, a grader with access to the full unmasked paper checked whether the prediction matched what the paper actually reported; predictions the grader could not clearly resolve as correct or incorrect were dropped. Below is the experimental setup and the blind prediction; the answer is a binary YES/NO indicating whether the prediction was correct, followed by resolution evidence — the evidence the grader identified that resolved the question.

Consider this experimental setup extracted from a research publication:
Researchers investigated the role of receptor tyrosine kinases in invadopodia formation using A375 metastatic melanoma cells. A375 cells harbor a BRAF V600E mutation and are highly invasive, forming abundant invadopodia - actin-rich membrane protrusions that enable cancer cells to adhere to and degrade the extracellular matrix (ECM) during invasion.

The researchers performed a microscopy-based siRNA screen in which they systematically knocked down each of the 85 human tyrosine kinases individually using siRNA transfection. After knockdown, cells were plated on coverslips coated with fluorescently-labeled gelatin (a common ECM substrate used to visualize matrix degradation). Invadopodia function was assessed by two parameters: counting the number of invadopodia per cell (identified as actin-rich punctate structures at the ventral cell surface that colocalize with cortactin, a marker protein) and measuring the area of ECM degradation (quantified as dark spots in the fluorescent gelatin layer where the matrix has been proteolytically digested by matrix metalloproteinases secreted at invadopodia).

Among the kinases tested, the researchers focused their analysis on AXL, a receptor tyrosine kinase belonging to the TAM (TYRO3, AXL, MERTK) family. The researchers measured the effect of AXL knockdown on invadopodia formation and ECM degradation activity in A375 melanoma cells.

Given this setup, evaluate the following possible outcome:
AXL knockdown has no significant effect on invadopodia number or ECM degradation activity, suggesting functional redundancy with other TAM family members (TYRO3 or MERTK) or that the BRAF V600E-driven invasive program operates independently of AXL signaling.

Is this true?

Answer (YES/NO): NO